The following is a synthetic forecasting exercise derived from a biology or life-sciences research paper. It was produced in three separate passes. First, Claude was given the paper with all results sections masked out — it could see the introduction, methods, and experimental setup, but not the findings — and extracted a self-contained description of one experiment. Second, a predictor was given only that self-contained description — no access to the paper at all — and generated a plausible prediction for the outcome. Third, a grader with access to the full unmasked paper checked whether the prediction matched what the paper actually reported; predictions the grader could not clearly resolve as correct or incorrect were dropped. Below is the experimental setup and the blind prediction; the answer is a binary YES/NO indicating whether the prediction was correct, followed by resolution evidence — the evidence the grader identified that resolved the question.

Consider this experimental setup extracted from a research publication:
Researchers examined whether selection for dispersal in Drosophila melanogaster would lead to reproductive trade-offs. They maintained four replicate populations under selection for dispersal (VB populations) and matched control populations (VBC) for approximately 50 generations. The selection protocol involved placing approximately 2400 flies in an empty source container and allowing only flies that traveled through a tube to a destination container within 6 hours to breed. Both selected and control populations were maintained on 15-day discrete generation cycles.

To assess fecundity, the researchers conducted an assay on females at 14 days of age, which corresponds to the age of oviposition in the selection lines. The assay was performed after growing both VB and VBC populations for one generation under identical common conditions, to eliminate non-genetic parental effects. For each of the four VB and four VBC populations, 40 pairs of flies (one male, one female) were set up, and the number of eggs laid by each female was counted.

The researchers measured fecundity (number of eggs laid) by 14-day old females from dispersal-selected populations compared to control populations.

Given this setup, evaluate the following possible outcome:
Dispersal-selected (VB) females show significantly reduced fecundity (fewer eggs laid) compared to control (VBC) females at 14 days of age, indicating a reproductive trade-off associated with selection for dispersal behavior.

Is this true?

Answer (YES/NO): NO